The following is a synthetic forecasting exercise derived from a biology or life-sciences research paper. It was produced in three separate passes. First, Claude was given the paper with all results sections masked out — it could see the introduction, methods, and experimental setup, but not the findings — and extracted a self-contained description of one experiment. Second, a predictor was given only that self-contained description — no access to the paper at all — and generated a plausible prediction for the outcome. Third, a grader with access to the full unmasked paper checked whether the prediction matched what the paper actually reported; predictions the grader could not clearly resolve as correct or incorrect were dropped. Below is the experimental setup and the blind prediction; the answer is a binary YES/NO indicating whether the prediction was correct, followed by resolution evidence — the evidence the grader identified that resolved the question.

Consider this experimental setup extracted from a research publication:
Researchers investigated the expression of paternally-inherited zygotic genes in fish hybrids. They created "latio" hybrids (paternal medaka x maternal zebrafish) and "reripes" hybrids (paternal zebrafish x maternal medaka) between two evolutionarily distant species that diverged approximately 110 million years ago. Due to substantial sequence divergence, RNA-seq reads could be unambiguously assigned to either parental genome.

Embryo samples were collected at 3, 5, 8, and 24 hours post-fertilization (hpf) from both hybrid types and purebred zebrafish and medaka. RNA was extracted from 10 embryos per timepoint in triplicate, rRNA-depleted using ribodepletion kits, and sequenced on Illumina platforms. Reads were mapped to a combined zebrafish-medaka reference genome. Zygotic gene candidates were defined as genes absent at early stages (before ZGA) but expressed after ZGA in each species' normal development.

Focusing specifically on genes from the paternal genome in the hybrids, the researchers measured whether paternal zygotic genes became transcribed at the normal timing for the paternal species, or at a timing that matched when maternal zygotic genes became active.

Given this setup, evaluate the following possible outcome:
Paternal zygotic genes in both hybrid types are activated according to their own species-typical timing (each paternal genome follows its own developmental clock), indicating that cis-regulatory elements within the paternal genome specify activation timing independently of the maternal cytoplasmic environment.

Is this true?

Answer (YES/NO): NO